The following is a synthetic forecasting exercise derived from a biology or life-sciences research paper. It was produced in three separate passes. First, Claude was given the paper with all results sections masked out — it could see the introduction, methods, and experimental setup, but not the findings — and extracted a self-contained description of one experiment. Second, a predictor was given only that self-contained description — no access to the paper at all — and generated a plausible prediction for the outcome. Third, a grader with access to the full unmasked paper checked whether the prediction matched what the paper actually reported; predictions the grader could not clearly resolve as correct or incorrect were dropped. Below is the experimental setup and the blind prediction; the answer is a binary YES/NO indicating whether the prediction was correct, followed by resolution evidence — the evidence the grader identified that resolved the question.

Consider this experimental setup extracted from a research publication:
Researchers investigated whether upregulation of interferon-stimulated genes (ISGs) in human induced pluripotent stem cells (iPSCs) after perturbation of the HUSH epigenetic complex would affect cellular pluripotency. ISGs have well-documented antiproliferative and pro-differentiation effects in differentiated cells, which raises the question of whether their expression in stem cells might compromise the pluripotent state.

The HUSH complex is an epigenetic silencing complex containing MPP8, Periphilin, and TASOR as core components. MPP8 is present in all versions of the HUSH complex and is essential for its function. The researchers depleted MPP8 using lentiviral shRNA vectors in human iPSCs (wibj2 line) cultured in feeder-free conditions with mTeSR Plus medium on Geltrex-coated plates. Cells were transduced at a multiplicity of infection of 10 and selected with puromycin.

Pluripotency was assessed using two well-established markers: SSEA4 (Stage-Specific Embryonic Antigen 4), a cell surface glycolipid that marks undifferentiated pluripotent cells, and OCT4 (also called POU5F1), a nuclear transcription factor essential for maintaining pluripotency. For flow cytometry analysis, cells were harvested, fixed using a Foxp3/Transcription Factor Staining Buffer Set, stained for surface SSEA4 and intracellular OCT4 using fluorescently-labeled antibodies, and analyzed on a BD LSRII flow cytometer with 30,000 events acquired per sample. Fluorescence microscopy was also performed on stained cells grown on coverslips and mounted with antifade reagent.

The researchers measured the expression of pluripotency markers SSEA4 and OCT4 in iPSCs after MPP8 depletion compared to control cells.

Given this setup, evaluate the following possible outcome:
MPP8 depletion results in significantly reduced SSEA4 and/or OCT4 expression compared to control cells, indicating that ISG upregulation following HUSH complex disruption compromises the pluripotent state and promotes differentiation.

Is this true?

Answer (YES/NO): NO